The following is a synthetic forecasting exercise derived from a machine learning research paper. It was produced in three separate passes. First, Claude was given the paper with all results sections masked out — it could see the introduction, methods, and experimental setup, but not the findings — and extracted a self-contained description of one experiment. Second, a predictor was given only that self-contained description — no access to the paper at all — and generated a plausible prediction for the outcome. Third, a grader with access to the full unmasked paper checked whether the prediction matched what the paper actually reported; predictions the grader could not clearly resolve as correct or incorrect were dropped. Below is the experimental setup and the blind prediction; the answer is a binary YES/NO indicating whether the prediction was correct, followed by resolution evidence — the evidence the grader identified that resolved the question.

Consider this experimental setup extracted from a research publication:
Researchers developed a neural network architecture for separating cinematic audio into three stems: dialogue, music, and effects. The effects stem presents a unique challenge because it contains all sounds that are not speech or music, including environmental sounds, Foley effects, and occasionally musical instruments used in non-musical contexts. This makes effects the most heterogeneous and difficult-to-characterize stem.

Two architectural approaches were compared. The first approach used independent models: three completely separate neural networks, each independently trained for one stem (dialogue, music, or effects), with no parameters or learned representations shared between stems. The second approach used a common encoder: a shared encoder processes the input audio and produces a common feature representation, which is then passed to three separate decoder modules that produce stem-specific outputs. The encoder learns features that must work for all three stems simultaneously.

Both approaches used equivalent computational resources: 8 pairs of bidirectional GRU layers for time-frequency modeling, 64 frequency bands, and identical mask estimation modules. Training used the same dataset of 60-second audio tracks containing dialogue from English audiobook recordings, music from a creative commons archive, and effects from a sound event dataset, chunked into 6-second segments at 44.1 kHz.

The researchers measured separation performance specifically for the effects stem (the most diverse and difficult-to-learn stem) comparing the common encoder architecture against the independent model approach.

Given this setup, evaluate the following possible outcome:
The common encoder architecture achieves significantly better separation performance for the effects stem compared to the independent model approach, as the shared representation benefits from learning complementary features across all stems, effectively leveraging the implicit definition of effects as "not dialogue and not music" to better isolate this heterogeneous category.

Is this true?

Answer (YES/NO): NO